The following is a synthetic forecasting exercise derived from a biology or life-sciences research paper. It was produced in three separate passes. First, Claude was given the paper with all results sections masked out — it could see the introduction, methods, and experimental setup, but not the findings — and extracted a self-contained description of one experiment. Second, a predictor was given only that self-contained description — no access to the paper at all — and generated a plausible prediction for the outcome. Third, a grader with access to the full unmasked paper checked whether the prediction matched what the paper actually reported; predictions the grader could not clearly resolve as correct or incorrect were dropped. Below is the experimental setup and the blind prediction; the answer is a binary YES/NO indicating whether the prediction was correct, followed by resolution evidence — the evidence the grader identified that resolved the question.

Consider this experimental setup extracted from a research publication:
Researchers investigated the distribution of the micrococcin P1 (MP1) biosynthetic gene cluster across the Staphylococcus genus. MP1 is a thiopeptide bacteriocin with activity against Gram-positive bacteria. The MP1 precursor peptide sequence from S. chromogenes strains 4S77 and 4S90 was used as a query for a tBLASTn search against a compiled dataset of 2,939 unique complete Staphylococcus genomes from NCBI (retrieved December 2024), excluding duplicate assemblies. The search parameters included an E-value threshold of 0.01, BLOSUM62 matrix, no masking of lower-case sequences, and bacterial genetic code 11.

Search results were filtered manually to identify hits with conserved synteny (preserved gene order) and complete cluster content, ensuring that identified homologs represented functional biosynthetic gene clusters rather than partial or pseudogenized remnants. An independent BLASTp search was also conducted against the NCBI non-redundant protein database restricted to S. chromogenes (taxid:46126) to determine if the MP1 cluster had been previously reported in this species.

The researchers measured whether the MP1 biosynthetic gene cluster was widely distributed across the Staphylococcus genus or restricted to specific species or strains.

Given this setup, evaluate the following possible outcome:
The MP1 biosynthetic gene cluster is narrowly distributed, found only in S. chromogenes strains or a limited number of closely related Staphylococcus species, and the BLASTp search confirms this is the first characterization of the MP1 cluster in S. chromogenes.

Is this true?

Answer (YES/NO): NO